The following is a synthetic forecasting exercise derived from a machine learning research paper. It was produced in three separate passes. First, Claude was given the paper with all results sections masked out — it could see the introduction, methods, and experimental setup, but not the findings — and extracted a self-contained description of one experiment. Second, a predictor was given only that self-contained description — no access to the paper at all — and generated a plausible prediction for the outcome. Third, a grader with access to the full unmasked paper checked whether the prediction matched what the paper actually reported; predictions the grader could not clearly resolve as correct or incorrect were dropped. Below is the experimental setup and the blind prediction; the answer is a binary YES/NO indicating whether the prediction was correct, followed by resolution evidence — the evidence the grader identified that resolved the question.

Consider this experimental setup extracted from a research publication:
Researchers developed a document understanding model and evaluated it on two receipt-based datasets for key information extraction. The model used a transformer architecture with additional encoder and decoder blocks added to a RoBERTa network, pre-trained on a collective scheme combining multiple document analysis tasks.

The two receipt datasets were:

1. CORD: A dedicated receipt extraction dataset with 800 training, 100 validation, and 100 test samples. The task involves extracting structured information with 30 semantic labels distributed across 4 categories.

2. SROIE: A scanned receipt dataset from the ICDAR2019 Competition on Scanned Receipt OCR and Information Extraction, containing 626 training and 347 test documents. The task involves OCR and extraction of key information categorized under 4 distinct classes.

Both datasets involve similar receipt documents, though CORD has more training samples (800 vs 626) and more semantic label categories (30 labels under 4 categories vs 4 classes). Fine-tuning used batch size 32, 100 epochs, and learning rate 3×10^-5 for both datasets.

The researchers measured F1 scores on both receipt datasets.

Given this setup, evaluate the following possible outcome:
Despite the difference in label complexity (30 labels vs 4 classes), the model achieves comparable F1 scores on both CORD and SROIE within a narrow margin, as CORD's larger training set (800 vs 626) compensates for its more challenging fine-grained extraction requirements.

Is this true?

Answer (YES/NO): YES